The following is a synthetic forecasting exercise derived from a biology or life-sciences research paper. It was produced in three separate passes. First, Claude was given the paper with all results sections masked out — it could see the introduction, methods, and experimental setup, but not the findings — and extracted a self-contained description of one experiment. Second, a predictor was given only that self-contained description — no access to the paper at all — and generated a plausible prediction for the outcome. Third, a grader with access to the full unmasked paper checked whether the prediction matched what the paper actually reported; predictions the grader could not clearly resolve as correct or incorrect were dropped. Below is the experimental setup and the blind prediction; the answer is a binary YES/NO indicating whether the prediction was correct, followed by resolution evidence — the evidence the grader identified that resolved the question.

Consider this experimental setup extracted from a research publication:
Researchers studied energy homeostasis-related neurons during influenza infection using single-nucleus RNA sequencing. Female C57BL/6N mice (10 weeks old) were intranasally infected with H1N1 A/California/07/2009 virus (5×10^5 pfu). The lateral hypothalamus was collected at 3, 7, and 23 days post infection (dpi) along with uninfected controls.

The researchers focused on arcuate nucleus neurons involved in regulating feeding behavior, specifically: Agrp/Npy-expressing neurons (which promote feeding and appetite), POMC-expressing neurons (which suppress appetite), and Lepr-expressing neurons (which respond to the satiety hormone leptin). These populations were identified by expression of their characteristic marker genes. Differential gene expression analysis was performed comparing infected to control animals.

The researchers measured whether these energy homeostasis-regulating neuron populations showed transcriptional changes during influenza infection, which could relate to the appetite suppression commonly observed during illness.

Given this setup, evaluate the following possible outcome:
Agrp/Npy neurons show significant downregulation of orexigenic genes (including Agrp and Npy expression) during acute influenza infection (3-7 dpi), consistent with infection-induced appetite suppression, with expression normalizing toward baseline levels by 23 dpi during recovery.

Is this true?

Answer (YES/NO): NO